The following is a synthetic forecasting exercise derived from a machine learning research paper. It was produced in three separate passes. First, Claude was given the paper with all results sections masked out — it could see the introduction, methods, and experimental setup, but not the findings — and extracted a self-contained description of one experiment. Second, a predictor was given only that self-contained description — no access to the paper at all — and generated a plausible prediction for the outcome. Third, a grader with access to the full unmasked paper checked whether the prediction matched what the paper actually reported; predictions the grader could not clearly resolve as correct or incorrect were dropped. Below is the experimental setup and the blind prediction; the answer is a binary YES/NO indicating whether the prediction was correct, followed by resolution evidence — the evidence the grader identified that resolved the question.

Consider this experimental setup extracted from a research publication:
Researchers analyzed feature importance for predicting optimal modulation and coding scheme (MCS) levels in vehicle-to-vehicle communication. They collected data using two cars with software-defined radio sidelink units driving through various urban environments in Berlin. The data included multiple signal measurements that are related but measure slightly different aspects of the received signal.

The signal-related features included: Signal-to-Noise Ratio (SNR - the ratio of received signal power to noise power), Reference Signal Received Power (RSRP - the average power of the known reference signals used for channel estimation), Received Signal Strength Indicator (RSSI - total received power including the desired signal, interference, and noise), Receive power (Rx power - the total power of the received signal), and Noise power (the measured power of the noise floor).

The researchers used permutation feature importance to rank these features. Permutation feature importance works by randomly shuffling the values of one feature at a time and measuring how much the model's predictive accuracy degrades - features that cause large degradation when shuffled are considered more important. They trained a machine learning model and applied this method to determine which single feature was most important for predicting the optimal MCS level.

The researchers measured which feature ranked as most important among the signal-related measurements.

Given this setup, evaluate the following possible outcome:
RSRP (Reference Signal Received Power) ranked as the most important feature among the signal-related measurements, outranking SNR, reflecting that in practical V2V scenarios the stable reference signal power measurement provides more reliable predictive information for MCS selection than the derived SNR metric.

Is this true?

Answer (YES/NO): NO